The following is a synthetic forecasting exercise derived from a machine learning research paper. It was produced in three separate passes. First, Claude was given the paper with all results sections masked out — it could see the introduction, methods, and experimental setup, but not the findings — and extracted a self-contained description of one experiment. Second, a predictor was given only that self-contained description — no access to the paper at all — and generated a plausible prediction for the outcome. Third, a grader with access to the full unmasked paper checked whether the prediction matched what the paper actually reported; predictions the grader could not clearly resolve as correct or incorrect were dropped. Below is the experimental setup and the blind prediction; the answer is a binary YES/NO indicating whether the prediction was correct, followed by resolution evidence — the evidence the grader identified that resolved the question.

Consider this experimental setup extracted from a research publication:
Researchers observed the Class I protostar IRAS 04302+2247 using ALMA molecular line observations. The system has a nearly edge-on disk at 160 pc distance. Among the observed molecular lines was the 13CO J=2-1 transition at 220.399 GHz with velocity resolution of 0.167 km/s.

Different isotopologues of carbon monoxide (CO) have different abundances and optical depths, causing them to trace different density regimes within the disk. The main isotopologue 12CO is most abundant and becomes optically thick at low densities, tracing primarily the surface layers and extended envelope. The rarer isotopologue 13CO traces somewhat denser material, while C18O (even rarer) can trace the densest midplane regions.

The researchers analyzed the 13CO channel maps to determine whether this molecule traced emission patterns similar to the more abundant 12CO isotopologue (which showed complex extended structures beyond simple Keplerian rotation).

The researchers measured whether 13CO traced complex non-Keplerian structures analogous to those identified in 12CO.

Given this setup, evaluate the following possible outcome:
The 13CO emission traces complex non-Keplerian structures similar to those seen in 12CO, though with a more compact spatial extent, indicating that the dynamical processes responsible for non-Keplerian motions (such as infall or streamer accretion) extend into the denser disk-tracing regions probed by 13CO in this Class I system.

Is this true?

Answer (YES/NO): NO